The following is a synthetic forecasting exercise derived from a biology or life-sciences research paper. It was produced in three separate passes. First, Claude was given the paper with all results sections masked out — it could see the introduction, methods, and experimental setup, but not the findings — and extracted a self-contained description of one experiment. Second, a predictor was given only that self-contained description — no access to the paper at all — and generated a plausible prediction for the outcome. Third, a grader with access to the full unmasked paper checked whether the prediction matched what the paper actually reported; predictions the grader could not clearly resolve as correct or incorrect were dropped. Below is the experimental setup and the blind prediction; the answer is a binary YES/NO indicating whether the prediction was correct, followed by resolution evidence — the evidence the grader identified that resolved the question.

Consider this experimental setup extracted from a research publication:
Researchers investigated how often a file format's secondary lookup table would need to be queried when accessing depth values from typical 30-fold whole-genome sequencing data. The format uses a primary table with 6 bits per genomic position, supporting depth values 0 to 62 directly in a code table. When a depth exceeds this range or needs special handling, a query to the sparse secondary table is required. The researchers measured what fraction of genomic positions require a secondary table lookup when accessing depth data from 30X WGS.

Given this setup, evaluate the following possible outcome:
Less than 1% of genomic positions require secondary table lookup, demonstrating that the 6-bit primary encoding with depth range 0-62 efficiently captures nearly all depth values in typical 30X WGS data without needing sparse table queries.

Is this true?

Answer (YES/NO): YES